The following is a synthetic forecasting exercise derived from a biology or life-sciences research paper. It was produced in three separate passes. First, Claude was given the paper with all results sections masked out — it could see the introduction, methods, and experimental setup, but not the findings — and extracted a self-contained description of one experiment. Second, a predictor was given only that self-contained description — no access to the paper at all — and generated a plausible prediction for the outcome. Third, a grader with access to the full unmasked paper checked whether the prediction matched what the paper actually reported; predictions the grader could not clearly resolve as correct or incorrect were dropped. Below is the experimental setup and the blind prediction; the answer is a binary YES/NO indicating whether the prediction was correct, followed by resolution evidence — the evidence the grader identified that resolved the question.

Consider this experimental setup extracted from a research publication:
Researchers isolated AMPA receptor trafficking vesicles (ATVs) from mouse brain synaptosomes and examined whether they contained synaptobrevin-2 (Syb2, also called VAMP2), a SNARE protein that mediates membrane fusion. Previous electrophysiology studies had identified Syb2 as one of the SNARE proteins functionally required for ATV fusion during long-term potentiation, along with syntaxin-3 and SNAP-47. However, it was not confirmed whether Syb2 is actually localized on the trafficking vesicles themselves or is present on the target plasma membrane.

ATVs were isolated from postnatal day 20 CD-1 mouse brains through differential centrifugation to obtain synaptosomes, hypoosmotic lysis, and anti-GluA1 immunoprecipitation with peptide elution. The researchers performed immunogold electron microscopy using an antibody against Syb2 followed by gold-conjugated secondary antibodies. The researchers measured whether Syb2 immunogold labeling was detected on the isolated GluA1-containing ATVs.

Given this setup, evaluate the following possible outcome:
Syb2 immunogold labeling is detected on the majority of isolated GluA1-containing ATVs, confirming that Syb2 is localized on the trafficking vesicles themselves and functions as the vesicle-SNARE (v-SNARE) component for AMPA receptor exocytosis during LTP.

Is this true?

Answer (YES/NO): NO